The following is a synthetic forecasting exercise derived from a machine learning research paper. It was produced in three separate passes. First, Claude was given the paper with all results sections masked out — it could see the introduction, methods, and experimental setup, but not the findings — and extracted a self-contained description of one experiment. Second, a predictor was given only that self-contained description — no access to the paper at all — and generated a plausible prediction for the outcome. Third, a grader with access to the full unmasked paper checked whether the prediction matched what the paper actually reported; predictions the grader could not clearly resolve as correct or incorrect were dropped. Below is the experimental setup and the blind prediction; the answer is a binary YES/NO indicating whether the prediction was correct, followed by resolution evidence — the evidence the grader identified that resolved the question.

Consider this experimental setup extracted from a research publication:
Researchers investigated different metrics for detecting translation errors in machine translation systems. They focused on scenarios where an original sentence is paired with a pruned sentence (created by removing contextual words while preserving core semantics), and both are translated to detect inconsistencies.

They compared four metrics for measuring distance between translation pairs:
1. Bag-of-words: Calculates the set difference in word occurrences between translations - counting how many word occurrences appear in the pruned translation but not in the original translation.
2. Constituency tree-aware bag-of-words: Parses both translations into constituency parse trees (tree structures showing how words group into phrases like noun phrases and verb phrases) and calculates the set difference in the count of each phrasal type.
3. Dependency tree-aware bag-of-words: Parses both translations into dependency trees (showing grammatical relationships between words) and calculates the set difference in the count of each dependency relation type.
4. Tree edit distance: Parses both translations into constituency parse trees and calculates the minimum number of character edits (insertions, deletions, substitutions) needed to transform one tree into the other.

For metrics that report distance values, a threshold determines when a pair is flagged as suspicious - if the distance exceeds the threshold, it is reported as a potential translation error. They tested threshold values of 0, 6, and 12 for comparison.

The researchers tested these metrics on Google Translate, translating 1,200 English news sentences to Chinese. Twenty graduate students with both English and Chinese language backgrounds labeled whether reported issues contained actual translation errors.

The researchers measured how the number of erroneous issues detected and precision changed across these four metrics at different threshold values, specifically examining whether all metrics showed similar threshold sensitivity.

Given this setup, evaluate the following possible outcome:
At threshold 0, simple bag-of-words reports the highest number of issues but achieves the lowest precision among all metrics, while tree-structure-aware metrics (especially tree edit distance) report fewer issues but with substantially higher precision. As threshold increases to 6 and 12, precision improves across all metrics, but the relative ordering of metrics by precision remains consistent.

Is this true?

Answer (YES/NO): NO